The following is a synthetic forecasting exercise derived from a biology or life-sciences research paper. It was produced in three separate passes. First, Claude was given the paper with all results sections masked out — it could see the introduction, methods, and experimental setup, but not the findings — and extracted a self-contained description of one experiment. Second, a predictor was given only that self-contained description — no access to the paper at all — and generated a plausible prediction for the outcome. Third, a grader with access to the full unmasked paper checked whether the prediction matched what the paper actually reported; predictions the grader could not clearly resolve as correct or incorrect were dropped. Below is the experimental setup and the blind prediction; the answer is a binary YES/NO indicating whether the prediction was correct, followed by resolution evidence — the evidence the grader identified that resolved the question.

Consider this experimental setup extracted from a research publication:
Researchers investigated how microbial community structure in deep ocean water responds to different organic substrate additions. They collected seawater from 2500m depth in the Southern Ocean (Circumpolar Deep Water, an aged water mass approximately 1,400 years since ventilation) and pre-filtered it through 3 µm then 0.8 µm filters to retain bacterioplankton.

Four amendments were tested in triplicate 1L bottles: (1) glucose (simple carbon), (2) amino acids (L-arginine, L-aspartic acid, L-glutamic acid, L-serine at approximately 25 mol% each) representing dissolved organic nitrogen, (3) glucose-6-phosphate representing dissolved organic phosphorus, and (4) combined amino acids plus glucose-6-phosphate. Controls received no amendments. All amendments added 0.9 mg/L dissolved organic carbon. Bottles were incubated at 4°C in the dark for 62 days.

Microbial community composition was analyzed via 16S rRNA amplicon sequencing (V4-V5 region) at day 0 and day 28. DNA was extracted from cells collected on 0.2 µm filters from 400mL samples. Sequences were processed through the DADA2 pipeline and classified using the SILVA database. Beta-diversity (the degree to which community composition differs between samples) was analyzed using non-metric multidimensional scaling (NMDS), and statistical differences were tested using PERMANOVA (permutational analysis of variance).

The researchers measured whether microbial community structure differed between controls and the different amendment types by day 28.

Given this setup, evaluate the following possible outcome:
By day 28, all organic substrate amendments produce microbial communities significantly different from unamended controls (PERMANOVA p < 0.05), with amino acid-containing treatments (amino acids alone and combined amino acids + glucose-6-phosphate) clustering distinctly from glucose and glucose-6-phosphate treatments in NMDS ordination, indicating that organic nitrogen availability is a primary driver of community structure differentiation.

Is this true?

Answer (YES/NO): NO